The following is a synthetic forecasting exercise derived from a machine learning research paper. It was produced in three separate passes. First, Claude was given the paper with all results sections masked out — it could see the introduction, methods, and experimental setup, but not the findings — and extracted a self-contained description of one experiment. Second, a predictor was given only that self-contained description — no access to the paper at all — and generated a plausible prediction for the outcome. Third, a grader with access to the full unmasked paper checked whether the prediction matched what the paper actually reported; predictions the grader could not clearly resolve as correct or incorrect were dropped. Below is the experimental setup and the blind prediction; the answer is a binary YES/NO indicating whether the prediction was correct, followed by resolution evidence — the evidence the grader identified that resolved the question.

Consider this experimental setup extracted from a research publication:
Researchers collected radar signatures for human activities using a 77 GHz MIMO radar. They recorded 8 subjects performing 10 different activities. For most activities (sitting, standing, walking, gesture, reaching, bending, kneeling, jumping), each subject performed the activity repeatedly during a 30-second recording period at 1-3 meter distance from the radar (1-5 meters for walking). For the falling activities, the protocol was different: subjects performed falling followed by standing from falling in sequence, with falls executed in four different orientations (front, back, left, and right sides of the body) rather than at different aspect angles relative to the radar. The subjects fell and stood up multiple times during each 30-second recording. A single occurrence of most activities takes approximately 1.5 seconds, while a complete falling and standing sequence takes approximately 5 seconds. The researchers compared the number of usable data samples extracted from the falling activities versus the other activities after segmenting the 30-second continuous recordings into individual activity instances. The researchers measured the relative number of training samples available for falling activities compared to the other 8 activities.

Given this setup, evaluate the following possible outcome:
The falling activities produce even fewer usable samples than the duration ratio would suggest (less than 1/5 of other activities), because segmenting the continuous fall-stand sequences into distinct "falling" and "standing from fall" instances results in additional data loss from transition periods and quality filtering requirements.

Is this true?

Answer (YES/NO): NO